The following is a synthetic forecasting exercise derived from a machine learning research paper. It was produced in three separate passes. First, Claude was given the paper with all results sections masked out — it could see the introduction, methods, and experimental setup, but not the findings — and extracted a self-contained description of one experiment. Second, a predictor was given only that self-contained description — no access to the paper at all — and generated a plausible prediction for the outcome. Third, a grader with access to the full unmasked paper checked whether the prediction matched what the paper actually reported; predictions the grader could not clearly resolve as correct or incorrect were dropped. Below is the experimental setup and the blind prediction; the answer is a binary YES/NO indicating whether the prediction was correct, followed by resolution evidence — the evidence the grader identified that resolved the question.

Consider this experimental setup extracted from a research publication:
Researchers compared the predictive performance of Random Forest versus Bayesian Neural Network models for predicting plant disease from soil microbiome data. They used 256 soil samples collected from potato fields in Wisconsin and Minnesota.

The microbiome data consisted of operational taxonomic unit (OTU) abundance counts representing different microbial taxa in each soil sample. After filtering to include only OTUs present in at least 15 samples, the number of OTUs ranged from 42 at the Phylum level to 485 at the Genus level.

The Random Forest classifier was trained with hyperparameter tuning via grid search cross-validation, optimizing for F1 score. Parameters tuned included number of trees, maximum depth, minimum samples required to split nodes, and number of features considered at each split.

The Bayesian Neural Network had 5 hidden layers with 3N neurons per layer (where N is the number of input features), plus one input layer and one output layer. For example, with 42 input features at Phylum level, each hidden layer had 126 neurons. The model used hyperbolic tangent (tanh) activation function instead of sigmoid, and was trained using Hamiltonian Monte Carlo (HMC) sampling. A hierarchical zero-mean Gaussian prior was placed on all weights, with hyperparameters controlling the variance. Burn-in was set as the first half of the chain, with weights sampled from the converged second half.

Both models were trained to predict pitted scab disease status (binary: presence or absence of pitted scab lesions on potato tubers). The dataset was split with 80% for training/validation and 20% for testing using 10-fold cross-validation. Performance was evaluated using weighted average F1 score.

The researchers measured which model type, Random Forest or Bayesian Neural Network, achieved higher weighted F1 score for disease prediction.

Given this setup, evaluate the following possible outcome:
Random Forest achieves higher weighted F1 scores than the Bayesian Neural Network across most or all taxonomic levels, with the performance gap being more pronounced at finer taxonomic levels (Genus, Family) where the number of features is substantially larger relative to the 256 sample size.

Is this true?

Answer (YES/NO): NO